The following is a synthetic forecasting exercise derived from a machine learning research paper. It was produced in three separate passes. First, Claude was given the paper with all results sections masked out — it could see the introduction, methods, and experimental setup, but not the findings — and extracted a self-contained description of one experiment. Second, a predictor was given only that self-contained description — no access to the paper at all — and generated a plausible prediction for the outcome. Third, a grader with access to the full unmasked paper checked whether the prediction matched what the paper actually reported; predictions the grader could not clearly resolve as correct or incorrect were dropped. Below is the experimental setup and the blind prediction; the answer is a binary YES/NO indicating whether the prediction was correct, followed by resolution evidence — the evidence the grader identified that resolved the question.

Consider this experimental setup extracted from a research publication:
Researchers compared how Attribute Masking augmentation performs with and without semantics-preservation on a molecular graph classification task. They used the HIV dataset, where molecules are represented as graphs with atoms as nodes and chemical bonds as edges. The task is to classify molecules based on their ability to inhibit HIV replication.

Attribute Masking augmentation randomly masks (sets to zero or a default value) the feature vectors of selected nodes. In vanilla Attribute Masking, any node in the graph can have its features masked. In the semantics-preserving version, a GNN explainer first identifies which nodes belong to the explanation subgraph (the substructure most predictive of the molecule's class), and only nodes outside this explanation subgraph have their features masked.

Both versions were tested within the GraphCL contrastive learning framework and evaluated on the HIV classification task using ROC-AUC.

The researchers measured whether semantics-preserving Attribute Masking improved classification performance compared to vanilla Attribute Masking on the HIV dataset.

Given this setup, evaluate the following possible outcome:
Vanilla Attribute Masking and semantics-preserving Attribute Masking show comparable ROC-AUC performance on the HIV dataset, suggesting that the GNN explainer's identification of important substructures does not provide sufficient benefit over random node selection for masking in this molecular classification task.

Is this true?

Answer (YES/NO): NO